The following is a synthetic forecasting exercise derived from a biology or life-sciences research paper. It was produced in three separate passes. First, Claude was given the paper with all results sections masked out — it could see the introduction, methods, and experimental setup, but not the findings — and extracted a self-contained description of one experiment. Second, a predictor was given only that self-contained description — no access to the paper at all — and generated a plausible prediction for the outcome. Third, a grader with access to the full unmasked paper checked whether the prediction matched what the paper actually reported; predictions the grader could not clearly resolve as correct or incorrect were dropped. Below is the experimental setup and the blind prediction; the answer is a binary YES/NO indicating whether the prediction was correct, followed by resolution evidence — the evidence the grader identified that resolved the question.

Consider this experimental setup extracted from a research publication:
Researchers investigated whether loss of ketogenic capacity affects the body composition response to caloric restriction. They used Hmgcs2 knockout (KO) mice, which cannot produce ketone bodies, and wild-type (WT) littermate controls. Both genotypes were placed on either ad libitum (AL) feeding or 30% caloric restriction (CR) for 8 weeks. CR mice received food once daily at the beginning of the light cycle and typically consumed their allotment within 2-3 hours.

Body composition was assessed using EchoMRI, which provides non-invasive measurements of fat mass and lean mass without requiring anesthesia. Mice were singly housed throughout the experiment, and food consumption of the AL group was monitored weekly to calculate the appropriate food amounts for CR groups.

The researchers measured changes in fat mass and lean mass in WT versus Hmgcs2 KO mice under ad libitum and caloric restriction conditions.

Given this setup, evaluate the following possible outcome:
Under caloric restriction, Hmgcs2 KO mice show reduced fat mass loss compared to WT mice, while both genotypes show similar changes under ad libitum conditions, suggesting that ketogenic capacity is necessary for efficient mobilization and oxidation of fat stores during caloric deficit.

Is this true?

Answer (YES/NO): NO